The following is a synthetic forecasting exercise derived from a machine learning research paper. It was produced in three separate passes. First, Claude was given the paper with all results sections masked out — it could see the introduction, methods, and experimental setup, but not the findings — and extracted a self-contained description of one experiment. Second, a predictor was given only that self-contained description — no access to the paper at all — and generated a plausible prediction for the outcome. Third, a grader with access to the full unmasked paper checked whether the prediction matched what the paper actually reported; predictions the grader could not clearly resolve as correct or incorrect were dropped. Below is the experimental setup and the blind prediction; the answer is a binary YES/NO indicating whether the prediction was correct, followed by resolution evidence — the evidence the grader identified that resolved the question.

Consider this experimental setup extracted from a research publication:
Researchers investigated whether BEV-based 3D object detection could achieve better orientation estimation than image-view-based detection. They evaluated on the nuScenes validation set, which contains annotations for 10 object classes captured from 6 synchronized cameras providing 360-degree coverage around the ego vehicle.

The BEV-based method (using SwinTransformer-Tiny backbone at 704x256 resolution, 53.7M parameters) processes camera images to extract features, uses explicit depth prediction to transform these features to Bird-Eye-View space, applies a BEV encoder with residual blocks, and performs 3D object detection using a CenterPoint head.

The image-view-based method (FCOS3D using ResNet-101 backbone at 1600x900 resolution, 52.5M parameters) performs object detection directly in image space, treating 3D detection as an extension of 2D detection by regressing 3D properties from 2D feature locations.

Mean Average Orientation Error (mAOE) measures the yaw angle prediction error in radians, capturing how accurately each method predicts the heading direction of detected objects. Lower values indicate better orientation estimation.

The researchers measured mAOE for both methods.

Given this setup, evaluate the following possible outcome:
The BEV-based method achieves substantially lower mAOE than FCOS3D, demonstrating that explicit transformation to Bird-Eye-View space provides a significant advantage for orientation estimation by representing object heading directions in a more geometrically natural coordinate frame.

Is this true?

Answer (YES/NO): NO